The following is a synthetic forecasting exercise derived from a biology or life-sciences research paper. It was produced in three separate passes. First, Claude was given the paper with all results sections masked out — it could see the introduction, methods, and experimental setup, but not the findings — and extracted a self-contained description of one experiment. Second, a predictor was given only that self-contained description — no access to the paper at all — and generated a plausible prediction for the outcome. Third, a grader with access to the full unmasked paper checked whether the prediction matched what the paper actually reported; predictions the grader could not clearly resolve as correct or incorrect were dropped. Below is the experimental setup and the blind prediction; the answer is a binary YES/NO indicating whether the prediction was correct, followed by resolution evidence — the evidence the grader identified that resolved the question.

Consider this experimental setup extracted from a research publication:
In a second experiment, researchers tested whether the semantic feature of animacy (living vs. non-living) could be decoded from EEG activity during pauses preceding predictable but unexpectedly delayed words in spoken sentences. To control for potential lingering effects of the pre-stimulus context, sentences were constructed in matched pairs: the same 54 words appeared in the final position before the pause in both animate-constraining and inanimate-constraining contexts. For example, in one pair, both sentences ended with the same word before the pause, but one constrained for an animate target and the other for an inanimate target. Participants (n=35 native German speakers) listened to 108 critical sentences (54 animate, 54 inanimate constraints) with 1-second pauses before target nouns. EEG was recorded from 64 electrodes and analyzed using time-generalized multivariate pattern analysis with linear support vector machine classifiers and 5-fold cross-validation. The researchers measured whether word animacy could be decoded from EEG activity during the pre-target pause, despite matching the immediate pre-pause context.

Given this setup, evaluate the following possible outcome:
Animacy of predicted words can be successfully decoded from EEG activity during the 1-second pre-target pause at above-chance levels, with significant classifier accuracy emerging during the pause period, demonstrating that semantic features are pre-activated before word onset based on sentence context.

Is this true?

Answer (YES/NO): YES